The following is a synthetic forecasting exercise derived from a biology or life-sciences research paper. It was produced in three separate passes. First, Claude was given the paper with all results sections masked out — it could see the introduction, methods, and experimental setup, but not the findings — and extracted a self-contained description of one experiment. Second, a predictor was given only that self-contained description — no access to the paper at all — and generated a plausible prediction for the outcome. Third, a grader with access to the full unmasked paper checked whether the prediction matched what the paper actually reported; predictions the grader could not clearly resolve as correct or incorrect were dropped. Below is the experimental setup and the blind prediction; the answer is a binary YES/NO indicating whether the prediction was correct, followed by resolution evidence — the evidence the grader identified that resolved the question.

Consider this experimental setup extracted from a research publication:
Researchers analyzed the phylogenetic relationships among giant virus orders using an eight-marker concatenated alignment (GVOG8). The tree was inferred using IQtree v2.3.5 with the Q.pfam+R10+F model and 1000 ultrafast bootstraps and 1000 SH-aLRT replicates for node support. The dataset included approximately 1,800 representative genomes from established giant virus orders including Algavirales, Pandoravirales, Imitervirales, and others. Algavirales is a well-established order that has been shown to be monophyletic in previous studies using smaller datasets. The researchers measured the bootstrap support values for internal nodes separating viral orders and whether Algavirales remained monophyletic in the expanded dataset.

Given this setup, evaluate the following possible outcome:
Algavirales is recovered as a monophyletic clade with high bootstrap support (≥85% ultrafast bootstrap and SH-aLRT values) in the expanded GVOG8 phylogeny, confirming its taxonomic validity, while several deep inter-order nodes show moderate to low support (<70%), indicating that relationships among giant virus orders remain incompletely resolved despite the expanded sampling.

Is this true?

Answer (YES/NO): NO